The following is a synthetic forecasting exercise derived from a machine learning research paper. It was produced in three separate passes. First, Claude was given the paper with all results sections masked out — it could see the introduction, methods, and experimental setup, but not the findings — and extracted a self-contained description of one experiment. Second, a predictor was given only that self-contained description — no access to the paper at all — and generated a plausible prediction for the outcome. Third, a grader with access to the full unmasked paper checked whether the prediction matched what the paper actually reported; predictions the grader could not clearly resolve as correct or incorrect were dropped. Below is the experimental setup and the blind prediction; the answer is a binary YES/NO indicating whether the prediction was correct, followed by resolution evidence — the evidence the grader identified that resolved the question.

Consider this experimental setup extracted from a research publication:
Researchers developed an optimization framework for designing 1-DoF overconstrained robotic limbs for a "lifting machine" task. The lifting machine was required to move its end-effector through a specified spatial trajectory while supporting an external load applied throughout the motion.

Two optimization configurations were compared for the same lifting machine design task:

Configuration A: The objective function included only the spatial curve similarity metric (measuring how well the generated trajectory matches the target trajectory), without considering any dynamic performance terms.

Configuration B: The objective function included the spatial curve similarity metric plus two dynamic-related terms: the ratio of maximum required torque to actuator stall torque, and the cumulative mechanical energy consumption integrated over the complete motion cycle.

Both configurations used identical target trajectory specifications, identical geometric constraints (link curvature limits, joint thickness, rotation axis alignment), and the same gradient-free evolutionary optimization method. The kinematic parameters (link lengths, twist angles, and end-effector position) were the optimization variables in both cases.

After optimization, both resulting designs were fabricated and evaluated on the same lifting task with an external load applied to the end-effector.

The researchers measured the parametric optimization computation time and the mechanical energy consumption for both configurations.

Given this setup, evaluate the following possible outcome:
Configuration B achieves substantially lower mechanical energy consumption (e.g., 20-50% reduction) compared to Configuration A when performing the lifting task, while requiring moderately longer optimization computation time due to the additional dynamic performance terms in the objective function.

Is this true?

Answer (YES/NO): YES